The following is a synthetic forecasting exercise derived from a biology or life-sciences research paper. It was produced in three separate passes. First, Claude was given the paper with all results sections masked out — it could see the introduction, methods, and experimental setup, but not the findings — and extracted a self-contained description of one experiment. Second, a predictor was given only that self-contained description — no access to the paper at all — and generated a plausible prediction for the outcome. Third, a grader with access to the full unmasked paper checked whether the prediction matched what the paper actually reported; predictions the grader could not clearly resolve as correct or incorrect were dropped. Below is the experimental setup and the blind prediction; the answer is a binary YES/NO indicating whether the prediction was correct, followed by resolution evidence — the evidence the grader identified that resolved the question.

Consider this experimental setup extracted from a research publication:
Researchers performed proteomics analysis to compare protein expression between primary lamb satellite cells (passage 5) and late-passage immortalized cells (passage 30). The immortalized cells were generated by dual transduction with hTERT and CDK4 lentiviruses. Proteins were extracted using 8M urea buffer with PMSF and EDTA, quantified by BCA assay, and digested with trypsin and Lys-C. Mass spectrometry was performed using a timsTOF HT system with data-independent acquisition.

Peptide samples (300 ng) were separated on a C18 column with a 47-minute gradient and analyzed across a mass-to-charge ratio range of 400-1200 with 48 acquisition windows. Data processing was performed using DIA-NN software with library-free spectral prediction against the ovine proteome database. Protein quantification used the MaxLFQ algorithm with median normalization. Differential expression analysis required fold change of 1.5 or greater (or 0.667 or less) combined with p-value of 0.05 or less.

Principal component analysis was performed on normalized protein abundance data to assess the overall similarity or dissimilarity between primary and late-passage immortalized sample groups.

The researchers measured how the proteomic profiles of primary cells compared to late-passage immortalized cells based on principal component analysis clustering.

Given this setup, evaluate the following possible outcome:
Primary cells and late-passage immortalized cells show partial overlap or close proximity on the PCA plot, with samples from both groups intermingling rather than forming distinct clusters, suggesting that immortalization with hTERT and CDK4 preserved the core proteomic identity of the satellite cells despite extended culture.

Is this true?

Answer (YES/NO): NO